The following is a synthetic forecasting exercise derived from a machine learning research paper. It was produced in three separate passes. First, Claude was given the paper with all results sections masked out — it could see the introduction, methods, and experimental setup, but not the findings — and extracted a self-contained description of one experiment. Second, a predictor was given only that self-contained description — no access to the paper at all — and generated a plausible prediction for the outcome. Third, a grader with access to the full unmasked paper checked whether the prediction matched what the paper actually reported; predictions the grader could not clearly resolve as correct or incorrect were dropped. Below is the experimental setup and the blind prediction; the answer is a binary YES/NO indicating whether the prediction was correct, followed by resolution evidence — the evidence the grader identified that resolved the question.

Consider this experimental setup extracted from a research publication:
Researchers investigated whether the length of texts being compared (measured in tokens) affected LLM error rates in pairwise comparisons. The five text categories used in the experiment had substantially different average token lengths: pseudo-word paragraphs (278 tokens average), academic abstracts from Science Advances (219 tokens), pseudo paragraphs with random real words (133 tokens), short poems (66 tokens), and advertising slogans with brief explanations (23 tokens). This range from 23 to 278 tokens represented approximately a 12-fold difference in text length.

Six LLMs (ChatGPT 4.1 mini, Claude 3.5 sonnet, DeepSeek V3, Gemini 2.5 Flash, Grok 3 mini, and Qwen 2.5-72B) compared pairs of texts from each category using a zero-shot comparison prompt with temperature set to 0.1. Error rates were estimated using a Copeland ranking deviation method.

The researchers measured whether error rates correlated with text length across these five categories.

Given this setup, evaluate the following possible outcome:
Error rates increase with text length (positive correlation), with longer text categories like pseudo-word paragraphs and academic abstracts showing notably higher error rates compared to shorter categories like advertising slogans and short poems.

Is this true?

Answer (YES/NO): NO